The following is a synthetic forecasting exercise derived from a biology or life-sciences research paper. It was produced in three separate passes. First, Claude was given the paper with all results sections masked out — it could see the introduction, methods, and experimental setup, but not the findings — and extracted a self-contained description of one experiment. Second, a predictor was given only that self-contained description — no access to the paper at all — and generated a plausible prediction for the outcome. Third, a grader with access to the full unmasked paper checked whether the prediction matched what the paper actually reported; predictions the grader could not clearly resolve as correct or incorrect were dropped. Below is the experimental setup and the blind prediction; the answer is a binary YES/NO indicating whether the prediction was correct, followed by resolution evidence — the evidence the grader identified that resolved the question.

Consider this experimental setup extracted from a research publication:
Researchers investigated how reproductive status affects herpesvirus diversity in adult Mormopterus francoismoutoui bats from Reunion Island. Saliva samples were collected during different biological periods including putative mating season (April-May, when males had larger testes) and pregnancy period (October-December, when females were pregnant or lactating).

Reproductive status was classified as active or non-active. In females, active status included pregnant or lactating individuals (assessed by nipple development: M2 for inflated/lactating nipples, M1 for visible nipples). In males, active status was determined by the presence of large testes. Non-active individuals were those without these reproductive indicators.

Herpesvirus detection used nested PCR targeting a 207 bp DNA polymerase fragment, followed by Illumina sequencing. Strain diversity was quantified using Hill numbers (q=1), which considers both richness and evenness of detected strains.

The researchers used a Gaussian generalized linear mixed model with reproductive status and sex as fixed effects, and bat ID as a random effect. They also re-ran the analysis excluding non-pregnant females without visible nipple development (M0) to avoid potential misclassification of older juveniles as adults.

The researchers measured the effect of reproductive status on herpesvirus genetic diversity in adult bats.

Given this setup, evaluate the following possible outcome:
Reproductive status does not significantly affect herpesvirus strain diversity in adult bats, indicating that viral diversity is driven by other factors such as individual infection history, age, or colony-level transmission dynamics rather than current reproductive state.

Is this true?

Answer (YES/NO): NO